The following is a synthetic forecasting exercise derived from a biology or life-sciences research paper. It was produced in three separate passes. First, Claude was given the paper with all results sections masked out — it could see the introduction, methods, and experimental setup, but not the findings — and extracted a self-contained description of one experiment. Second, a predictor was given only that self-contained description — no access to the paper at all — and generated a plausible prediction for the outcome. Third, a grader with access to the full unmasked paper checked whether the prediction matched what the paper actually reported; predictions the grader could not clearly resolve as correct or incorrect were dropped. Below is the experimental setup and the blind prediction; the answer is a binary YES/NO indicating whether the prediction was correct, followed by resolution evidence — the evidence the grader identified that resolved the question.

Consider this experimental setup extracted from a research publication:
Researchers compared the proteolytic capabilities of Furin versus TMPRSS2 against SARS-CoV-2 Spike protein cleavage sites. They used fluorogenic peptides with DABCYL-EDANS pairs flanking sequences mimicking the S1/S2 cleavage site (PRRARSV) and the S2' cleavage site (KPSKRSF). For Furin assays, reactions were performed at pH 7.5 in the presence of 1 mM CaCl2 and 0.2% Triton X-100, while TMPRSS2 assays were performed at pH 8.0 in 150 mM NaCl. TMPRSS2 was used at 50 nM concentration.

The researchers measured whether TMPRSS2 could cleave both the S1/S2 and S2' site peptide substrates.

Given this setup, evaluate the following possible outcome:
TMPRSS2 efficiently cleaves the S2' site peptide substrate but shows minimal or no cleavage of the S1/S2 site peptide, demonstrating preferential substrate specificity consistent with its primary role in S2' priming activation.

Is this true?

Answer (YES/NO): NO